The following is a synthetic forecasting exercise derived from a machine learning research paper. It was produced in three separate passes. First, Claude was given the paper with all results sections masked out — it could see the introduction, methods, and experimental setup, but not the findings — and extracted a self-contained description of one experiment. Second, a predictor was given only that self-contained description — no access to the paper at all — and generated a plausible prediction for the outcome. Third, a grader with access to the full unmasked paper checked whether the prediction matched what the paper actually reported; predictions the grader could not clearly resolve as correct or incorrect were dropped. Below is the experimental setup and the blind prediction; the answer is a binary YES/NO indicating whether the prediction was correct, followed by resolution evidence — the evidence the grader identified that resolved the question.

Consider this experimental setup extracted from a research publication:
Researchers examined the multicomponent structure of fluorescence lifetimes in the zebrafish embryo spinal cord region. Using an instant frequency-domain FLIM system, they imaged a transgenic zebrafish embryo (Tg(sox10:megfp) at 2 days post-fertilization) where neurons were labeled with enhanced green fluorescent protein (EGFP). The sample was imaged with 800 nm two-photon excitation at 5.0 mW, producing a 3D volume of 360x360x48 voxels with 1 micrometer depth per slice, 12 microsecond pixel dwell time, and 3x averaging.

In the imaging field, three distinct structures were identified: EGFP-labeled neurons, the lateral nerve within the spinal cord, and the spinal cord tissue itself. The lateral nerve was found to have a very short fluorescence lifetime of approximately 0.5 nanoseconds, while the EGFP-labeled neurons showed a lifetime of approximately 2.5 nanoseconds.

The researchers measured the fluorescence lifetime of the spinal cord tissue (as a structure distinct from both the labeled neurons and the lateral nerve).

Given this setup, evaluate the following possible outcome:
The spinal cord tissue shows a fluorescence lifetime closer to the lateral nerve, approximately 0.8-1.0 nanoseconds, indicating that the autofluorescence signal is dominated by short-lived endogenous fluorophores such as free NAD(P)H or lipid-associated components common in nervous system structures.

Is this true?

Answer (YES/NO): NO